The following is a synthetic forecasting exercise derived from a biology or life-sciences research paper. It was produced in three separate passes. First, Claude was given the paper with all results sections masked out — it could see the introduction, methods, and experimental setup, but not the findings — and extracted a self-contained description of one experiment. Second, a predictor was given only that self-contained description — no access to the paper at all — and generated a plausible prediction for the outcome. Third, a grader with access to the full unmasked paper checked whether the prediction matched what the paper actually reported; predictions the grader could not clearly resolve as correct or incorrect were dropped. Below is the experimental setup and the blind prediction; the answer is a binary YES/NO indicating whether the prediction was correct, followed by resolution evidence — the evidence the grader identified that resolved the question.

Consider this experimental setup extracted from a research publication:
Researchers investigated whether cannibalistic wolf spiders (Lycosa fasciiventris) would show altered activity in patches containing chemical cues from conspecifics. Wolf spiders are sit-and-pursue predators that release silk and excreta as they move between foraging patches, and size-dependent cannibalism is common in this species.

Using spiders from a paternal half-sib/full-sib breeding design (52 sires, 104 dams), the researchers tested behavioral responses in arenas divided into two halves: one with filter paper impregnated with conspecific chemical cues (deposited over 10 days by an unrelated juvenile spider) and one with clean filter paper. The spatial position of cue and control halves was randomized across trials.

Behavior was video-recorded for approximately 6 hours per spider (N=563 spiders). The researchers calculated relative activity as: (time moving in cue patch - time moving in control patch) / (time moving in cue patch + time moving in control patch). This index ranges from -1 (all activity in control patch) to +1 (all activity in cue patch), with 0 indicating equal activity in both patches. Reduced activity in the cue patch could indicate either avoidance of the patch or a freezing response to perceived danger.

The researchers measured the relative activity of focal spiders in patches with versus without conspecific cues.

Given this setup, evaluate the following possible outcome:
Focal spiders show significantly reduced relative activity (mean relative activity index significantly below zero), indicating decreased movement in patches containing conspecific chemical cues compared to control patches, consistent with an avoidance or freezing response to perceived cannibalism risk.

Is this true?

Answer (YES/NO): NO